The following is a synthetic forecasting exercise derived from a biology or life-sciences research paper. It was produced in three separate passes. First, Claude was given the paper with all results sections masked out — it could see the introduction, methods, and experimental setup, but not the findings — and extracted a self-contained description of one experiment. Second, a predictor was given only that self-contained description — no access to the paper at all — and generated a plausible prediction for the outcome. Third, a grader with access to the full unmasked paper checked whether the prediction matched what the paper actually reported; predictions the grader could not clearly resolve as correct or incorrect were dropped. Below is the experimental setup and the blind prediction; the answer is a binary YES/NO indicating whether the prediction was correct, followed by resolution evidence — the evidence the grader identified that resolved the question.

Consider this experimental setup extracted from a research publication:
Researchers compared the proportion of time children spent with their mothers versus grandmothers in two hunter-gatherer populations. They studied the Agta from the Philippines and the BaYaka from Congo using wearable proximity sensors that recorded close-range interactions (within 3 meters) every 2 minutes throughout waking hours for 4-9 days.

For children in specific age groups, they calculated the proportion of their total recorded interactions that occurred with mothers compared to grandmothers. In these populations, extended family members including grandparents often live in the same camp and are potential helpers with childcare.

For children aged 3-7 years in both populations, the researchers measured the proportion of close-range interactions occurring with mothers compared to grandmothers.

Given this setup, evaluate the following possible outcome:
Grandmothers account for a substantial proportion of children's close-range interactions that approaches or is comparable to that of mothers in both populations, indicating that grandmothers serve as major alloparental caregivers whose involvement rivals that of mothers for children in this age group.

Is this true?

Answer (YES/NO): NO